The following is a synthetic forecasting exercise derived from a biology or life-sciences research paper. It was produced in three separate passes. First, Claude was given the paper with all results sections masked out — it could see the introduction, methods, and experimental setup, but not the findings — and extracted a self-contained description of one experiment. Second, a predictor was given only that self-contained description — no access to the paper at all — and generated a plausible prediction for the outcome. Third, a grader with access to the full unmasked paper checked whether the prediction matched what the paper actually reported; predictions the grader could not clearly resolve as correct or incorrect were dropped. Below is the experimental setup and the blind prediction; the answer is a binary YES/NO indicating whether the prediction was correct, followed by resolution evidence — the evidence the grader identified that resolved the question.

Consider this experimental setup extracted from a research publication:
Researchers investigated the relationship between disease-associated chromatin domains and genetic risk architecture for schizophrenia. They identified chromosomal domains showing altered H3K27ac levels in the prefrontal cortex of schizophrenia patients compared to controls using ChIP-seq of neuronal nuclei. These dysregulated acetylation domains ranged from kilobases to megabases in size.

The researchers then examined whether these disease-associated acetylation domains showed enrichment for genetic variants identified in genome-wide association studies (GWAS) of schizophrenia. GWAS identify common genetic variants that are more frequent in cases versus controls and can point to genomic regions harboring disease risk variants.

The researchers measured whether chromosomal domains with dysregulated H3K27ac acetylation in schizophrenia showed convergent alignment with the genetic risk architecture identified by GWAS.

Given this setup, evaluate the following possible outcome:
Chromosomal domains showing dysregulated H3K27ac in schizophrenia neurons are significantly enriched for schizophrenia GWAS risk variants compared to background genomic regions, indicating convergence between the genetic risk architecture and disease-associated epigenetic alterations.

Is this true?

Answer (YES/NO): YES